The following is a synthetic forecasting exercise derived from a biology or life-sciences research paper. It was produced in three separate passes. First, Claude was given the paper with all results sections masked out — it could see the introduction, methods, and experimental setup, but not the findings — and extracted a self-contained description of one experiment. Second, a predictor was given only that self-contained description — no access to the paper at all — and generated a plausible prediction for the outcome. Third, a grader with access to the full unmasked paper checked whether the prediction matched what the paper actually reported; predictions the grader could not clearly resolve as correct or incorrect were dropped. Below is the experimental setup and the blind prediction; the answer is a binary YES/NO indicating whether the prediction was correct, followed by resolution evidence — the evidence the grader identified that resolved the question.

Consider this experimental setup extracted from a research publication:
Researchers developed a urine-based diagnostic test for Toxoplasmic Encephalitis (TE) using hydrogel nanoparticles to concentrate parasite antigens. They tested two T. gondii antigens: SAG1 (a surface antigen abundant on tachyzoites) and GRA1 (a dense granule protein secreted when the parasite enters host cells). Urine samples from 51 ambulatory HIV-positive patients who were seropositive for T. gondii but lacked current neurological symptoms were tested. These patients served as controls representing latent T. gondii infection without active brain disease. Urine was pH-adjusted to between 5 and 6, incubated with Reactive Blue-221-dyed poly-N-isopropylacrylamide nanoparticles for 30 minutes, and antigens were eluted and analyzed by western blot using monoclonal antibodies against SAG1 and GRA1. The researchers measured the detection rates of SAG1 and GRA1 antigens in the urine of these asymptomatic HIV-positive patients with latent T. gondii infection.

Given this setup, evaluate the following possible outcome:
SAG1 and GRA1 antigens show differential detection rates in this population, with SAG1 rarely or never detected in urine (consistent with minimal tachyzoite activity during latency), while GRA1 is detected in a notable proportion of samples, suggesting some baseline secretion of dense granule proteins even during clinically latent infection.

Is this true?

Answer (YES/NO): NO